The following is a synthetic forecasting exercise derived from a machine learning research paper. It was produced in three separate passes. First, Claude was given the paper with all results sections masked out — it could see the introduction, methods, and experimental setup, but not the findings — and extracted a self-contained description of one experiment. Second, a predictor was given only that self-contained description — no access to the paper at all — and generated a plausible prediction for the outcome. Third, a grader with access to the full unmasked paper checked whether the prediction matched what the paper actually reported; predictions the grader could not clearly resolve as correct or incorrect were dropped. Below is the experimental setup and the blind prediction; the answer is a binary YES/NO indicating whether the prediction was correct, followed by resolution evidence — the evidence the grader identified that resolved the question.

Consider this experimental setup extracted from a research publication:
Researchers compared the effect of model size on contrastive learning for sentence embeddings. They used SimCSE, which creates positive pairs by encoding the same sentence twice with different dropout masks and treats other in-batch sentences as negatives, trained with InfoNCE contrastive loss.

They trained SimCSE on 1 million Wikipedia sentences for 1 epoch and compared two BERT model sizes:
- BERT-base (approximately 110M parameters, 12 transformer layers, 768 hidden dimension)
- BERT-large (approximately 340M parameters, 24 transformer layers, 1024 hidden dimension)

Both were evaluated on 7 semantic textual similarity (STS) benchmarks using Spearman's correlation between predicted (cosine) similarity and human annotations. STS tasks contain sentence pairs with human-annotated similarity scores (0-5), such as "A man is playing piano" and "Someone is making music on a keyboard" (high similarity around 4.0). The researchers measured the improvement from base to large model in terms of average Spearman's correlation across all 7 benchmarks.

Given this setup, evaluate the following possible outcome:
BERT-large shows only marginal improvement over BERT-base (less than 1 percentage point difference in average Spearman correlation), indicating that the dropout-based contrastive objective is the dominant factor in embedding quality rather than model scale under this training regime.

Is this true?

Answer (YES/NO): NO